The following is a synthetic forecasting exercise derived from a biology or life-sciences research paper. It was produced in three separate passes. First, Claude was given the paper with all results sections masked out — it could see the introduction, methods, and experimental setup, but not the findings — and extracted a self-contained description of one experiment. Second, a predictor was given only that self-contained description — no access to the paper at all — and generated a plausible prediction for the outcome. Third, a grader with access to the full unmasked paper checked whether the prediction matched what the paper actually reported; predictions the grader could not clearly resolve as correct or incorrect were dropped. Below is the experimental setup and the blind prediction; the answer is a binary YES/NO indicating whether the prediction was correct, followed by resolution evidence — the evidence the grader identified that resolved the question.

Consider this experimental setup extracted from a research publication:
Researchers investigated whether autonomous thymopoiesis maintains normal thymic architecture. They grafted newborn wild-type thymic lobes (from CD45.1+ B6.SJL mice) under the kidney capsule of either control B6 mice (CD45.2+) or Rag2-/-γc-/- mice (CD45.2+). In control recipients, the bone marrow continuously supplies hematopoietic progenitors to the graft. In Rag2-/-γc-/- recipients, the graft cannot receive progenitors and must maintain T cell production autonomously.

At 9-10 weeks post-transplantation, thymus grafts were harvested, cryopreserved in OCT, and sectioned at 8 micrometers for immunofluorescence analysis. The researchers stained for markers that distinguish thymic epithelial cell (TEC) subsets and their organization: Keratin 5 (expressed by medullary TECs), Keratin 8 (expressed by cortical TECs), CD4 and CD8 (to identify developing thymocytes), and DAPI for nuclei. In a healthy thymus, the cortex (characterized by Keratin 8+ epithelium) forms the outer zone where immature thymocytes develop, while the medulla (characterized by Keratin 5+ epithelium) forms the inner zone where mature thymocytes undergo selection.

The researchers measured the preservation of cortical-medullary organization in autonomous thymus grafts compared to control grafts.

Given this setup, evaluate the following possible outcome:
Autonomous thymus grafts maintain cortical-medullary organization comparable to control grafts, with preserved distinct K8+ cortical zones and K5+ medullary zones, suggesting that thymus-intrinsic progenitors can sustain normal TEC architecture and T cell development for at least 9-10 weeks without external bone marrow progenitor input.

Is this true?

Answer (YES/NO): NO